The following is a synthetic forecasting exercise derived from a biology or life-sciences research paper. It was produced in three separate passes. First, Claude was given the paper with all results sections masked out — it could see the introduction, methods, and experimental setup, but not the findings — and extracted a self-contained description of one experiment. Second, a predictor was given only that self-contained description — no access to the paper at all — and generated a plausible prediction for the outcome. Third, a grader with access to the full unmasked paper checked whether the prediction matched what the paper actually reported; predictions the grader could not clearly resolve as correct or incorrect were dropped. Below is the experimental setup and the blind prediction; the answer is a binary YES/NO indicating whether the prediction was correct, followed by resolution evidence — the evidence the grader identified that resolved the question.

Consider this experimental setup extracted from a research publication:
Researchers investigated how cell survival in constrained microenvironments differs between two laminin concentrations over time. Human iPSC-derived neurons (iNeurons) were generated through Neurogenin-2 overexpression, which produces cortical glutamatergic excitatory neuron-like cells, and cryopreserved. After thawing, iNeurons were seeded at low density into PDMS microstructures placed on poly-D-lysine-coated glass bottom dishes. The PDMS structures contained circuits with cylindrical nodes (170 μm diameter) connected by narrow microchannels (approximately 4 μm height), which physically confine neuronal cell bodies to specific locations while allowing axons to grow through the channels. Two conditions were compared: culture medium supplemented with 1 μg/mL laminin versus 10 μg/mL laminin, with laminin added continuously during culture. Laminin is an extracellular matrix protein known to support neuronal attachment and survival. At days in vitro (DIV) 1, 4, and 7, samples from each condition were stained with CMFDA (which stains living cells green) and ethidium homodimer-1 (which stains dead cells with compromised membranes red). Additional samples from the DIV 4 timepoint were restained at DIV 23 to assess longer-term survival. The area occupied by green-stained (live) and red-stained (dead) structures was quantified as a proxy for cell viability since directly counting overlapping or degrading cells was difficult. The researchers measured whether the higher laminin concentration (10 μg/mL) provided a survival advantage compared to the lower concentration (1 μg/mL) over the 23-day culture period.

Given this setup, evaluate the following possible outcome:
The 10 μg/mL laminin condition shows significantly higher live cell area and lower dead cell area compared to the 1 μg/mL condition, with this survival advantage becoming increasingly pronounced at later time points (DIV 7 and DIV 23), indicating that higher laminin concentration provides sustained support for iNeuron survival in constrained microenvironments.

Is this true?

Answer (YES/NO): NO